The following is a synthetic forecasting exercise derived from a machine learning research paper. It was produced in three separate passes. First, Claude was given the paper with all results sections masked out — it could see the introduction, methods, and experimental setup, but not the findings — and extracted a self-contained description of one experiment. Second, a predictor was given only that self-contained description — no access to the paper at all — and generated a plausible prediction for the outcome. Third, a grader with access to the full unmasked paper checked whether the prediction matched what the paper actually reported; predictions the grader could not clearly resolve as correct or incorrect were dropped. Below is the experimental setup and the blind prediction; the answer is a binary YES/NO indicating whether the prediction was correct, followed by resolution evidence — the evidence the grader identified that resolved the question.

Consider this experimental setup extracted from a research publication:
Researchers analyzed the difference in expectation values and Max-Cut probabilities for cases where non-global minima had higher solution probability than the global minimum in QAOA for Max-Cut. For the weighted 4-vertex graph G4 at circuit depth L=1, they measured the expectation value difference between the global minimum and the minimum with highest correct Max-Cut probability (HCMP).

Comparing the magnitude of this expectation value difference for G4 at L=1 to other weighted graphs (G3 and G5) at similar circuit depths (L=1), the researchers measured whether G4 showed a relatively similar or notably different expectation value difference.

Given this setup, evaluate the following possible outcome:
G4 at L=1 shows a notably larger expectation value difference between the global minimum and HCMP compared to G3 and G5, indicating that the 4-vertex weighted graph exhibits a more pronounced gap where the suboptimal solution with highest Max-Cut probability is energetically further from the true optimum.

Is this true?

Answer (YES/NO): YES